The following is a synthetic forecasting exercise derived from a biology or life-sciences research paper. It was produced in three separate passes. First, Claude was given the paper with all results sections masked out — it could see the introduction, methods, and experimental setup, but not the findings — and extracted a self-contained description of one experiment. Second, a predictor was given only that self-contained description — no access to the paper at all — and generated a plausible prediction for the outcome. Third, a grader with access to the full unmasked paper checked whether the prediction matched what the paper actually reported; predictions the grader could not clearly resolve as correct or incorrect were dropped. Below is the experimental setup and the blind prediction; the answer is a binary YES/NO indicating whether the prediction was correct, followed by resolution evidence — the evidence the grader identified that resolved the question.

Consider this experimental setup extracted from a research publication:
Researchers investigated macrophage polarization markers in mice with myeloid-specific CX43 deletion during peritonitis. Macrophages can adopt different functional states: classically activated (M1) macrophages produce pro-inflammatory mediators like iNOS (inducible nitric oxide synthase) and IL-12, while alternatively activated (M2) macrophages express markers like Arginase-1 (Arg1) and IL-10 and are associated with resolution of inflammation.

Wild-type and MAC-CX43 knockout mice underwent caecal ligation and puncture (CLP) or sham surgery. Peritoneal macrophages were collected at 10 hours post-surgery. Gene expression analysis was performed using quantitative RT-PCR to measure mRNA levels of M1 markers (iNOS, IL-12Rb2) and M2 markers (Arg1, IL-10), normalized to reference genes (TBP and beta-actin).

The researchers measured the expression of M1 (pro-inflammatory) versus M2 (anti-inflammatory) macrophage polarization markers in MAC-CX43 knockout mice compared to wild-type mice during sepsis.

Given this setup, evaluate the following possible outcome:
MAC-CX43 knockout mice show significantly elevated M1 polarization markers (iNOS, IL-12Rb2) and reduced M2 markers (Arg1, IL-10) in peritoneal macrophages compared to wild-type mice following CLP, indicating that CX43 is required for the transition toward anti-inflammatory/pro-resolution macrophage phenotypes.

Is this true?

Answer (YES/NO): NO